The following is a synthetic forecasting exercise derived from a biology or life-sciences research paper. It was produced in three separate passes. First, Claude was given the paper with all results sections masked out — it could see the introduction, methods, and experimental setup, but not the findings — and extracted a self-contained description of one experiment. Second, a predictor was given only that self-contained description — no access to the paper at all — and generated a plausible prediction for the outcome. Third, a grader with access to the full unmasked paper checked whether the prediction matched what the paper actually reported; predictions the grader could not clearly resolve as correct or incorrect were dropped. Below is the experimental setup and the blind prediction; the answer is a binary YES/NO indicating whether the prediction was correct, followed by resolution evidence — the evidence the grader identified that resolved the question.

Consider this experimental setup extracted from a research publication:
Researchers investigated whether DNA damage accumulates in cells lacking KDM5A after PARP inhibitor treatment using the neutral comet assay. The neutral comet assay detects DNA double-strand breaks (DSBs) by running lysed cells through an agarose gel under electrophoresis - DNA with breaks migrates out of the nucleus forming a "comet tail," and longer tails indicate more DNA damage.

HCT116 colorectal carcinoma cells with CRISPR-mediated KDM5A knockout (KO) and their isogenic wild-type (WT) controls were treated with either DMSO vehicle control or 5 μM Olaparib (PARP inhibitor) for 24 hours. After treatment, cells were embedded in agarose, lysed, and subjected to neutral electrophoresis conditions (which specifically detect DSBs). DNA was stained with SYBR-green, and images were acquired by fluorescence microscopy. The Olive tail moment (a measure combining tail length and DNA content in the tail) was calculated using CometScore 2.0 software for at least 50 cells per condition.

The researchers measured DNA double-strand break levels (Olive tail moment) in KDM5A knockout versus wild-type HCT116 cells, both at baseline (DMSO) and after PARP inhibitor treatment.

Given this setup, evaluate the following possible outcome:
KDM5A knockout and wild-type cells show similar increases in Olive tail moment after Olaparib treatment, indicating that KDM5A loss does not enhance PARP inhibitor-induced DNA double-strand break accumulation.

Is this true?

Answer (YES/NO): NO